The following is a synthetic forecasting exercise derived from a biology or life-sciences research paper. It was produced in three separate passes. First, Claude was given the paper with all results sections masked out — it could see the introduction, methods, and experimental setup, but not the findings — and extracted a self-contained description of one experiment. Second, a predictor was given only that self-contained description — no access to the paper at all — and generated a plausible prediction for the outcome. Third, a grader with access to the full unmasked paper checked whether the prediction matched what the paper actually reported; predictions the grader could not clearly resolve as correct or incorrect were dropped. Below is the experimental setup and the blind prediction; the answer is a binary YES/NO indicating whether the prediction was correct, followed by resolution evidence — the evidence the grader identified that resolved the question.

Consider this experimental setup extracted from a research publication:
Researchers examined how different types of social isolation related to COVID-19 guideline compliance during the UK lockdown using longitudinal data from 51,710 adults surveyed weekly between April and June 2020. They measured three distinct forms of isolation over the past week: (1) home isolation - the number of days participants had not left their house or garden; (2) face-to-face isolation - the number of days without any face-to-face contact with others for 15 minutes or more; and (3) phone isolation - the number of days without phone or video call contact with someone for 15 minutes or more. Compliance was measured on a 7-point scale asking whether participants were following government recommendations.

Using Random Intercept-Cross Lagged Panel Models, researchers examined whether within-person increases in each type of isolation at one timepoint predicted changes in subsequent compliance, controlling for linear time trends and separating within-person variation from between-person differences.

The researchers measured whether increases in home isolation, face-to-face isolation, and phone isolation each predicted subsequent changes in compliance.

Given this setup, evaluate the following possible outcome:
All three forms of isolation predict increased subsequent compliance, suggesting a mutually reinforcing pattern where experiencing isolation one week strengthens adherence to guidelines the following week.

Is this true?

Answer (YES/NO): NO